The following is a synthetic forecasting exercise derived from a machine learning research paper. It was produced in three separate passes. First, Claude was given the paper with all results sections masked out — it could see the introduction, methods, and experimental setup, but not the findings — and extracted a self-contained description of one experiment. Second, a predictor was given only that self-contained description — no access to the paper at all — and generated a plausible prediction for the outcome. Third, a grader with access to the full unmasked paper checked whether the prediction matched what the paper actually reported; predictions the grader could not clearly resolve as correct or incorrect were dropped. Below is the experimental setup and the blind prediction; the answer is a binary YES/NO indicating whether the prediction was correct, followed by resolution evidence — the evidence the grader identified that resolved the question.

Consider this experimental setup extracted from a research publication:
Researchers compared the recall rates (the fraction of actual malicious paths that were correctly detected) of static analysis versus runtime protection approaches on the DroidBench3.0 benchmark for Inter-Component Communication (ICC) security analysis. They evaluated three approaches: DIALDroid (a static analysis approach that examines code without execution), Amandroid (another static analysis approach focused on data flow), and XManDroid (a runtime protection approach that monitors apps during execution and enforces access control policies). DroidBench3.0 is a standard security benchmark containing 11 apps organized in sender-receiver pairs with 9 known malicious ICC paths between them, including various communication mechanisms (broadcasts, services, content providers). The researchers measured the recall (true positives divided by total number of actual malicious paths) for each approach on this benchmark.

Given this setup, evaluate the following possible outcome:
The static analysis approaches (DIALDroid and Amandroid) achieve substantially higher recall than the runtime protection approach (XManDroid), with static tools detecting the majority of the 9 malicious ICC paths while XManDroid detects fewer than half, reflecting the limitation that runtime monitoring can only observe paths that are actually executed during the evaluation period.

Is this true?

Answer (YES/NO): NO